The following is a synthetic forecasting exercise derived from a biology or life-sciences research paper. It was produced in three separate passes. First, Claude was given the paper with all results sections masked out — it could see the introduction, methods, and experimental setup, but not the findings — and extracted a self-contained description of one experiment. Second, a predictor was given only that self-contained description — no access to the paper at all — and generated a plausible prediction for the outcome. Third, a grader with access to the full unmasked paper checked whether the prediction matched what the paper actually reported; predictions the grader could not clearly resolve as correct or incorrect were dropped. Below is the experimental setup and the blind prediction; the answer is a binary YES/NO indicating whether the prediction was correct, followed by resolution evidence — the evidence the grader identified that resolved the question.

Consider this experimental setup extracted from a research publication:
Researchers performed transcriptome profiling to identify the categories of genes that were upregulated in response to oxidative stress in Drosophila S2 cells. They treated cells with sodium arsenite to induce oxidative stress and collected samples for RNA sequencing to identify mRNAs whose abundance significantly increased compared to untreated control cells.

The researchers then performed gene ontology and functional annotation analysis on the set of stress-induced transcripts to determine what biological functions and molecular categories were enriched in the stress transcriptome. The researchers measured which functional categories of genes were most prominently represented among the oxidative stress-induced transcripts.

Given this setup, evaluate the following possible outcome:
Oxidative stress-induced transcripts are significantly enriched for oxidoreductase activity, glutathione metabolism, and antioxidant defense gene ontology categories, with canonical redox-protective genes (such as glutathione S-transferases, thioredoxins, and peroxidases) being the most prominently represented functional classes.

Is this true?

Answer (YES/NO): NO